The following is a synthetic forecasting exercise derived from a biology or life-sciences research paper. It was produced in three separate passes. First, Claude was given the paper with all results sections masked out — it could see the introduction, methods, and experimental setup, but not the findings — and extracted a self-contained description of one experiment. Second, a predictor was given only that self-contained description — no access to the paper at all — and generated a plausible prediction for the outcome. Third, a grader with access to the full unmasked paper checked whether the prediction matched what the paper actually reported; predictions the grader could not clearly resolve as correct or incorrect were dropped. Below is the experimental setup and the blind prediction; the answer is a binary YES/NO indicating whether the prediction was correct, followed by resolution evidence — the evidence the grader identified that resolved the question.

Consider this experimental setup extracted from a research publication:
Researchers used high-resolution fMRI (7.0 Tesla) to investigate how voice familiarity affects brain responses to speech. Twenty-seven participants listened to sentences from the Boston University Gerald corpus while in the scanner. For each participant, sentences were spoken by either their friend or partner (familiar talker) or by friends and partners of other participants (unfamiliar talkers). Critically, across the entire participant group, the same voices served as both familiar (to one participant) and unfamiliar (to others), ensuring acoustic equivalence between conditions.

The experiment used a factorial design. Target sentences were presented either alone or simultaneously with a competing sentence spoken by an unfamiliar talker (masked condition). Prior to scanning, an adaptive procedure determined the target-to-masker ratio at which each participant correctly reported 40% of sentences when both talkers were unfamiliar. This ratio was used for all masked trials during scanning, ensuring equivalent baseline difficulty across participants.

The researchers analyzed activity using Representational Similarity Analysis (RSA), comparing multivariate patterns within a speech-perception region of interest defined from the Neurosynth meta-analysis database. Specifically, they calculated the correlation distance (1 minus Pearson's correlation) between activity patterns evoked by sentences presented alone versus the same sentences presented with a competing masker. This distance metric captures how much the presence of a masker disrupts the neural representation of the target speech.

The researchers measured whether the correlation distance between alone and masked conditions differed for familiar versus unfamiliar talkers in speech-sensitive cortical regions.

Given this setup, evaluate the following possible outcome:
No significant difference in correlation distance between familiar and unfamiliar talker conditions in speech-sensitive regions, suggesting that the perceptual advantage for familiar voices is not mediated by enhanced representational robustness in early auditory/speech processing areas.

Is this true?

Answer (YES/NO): NO